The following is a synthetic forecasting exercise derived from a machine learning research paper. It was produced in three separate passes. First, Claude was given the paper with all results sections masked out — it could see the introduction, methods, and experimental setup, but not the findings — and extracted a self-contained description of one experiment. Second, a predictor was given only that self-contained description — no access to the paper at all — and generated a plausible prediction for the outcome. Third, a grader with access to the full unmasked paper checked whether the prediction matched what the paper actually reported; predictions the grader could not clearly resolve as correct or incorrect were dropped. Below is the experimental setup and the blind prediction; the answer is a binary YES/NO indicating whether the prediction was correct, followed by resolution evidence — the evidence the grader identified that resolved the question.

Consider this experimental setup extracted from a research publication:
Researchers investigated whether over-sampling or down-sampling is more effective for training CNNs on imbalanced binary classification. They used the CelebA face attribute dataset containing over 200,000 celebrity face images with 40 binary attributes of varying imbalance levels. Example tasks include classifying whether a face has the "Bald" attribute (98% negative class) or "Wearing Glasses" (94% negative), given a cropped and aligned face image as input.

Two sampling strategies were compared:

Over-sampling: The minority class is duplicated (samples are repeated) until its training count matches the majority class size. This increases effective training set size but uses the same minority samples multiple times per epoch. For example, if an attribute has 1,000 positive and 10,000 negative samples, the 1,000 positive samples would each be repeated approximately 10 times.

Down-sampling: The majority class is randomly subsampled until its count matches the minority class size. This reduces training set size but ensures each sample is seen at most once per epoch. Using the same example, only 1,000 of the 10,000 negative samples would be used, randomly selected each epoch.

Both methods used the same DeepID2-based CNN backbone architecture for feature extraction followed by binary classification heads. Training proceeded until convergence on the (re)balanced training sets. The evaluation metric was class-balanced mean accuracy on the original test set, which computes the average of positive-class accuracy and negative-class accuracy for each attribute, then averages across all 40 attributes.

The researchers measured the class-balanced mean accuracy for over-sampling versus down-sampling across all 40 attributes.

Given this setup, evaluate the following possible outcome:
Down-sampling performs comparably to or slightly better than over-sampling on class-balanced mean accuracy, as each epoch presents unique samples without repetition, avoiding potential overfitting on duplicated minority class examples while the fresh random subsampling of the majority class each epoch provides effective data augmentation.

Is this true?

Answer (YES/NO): NO